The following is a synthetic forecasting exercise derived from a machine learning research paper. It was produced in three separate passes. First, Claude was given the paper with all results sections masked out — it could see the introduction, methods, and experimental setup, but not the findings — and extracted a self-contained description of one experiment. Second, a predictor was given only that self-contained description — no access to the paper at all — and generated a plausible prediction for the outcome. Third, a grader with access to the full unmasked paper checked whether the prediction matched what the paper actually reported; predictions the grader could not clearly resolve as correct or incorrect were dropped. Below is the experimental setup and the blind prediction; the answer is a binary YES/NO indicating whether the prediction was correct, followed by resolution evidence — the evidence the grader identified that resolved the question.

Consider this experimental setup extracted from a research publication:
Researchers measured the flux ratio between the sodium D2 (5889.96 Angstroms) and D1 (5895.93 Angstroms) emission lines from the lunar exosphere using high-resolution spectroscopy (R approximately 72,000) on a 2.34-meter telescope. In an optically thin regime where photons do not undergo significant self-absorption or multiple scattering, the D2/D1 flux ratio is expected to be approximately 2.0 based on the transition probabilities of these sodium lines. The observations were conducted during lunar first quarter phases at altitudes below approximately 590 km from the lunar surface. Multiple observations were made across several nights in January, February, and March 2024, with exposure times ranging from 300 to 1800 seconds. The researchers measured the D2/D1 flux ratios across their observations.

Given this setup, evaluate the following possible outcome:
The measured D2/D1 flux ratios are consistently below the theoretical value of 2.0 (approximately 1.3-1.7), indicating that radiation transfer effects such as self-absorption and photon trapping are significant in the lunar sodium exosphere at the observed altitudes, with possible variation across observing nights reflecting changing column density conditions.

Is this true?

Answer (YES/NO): NO